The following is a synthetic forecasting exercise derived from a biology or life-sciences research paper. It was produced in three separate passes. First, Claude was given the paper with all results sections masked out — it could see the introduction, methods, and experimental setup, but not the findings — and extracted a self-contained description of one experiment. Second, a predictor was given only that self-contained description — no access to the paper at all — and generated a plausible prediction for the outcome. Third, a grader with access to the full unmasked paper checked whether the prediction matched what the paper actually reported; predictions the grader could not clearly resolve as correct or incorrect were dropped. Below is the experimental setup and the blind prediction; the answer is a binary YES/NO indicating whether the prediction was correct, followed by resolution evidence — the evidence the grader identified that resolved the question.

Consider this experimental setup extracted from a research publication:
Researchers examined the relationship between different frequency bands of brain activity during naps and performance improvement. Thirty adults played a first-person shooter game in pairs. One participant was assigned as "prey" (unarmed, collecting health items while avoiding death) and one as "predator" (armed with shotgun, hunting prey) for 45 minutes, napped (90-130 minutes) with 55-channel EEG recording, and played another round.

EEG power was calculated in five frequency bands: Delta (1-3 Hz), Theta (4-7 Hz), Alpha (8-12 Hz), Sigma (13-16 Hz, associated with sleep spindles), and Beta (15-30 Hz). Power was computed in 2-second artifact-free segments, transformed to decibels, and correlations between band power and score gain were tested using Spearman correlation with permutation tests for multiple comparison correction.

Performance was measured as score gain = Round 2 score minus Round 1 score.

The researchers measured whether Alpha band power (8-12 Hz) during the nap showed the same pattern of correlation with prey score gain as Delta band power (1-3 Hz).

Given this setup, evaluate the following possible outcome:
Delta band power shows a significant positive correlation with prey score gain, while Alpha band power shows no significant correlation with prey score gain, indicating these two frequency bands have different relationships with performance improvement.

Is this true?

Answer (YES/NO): YES